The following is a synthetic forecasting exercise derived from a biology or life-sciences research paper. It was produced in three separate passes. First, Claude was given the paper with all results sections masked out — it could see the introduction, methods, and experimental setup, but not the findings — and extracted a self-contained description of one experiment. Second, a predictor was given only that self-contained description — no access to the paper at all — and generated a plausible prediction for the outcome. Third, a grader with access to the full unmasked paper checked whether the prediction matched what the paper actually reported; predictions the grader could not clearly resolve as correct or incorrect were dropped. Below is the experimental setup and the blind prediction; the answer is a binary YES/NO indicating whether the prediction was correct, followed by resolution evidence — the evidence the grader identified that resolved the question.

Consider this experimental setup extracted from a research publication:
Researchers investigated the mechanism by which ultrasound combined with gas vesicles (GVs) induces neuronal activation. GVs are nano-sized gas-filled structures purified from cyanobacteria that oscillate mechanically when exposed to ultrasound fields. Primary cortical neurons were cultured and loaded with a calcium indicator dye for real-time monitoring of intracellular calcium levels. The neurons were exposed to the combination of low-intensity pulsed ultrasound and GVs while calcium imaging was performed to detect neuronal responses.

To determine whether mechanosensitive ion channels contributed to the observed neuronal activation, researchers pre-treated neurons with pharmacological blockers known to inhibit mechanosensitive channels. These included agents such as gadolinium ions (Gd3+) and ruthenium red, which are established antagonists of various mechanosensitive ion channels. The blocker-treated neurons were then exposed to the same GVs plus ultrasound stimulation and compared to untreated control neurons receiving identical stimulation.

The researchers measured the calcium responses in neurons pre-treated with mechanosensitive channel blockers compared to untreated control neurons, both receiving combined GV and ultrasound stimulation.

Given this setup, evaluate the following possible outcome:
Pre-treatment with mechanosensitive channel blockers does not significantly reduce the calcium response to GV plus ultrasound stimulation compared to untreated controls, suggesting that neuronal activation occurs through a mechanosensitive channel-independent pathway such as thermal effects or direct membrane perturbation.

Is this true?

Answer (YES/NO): NO